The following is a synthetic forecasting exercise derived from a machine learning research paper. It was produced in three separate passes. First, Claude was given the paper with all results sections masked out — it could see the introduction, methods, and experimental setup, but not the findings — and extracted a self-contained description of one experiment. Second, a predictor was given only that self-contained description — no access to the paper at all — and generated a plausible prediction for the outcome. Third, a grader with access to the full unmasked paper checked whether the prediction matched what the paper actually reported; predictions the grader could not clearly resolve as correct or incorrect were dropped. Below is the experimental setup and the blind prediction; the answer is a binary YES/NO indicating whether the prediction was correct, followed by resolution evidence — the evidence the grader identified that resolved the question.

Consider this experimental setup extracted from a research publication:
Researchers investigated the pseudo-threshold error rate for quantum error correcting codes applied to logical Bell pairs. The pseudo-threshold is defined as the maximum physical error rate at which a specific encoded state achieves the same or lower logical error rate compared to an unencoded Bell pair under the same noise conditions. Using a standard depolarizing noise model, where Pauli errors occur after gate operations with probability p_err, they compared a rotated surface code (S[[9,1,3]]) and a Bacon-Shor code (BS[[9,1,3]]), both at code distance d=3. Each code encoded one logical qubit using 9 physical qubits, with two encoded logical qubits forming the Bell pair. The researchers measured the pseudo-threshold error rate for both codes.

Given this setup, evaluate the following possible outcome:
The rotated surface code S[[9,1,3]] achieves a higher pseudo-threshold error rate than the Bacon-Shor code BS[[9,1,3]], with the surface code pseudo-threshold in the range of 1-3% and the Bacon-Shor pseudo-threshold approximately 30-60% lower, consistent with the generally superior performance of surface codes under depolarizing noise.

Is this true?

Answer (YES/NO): NO